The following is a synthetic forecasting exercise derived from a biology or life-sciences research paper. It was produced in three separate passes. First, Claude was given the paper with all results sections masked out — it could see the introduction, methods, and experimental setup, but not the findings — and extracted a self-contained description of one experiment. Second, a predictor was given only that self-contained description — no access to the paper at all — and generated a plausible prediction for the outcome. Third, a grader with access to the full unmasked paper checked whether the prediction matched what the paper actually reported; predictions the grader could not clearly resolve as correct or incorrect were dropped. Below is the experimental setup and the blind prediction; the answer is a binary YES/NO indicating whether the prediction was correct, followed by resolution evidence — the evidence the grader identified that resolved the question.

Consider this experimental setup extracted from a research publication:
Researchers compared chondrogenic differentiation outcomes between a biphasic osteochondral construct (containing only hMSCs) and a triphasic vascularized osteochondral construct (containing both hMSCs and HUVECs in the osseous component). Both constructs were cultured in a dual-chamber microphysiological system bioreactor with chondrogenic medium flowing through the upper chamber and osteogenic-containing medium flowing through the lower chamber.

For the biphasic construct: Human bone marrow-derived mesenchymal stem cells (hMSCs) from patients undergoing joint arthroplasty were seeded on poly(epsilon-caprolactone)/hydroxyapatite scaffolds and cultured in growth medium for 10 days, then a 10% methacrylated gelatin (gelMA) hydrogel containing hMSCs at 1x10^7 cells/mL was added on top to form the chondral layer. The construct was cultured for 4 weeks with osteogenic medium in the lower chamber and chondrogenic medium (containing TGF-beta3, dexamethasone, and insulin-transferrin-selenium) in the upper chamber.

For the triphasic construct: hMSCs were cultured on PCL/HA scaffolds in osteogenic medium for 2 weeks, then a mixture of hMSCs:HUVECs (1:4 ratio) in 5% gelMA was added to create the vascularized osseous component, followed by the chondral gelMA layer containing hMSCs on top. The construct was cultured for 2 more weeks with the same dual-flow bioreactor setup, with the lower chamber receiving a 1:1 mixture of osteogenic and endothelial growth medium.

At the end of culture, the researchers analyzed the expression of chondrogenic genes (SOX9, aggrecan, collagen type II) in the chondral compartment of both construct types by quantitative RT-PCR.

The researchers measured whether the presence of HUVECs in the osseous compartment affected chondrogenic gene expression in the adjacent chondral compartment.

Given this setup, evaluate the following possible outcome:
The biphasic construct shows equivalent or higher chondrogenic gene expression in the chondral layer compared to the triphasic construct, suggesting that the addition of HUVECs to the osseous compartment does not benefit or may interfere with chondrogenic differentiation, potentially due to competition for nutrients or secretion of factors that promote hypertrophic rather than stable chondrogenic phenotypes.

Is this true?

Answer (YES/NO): NO